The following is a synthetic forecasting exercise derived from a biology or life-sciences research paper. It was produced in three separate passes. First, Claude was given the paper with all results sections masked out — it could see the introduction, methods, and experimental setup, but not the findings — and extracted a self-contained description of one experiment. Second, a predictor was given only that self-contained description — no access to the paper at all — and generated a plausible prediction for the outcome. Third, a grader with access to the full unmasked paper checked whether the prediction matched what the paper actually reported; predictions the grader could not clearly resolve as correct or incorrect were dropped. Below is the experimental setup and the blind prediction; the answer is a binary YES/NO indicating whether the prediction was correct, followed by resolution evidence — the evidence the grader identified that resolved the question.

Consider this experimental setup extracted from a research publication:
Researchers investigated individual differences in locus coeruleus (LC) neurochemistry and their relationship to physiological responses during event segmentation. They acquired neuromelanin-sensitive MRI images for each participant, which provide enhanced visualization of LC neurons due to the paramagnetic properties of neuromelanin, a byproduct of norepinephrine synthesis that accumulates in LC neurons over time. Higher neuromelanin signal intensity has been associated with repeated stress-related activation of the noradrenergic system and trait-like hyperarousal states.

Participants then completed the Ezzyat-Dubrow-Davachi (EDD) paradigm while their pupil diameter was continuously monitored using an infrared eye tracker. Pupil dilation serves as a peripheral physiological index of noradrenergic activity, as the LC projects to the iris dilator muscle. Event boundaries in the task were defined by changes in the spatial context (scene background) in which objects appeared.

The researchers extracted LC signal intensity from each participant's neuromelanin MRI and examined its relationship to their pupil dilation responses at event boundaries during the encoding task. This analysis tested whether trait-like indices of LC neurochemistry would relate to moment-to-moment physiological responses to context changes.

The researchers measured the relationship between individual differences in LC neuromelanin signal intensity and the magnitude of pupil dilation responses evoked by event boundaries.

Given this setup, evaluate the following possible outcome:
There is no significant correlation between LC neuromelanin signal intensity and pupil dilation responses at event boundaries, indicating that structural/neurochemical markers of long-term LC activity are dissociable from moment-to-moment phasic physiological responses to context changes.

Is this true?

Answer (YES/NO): NO